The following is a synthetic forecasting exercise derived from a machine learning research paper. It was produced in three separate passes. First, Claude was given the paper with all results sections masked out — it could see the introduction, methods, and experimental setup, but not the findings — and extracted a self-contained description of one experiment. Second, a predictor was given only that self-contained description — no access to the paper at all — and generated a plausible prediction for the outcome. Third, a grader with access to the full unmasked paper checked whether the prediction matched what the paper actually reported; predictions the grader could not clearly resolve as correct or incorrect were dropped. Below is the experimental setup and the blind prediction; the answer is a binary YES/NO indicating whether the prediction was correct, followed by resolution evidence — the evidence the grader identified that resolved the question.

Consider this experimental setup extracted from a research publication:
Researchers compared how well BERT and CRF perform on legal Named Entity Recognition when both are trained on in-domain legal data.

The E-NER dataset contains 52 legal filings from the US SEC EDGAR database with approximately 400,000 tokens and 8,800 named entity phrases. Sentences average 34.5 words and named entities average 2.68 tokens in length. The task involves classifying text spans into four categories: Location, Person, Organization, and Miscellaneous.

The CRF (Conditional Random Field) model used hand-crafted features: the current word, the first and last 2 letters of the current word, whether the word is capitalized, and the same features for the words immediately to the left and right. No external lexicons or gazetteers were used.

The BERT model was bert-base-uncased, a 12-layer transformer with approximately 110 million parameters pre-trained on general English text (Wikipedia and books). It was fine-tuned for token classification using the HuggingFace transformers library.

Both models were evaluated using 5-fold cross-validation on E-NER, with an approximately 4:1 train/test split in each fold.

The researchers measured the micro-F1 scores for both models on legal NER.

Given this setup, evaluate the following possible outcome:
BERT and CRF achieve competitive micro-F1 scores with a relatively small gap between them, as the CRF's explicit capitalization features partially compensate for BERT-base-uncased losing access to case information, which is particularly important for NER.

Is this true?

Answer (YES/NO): NO